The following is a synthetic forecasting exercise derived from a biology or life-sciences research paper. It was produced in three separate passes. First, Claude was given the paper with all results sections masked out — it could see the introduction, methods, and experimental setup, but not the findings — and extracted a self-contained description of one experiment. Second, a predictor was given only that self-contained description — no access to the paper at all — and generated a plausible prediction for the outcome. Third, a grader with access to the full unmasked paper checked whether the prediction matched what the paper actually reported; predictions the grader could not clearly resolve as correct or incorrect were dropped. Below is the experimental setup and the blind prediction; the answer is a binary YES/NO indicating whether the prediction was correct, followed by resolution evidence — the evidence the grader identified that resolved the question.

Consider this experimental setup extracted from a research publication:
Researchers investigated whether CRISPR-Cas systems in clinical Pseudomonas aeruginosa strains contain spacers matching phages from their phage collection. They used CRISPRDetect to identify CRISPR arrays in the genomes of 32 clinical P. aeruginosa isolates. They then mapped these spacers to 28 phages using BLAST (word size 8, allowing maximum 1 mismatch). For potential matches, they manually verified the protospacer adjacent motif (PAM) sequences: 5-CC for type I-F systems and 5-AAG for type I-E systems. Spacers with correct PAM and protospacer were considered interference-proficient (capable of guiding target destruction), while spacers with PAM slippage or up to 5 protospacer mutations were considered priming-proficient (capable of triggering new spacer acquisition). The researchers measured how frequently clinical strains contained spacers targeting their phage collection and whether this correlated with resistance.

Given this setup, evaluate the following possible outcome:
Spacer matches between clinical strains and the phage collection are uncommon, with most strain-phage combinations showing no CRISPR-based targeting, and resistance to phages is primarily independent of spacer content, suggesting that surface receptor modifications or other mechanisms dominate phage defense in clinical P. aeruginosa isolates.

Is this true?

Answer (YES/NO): NO